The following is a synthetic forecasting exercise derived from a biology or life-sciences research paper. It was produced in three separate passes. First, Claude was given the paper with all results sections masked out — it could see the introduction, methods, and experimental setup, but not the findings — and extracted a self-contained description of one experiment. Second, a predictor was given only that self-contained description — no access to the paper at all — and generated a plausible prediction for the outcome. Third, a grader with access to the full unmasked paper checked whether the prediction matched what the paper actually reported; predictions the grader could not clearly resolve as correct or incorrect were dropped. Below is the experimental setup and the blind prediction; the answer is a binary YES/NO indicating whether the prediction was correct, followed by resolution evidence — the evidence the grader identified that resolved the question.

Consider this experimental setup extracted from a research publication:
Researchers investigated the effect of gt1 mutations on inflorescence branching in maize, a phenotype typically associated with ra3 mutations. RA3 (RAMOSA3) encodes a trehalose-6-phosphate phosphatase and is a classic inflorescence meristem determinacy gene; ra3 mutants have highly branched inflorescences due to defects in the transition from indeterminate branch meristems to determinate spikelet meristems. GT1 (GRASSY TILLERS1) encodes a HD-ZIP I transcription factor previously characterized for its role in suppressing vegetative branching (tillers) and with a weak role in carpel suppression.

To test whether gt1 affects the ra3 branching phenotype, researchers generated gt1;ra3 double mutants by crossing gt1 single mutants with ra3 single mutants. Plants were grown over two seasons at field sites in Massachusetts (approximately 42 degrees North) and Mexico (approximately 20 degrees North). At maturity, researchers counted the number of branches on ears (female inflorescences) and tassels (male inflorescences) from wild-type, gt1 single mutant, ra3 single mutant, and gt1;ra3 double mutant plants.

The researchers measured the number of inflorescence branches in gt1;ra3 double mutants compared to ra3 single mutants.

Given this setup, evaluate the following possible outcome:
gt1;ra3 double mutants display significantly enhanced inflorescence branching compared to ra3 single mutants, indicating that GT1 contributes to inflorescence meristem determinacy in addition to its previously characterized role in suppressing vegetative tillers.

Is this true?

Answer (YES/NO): NO